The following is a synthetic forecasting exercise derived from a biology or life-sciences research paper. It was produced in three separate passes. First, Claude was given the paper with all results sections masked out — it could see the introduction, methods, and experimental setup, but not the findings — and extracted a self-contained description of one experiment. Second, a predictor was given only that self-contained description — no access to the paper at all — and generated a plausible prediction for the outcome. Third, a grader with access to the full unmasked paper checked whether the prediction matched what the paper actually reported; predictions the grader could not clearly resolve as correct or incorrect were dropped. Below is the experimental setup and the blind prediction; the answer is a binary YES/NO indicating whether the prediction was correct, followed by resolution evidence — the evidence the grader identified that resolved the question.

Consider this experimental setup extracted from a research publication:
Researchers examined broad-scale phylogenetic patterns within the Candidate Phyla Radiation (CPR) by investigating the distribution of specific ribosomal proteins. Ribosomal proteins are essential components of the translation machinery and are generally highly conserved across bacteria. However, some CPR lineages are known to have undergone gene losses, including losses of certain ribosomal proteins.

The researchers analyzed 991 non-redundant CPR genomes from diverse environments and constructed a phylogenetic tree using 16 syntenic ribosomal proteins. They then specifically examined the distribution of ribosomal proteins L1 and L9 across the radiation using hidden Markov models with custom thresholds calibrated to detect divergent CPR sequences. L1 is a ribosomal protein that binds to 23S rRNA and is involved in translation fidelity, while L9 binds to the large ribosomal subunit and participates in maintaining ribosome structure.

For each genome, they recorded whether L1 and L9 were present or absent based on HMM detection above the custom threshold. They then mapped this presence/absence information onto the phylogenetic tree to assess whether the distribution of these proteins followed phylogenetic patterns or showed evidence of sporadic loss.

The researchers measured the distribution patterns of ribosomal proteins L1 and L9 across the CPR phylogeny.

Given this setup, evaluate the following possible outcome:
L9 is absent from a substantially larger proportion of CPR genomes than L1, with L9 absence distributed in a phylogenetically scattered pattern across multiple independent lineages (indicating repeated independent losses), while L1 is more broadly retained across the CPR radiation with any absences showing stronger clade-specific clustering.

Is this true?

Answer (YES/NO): NO